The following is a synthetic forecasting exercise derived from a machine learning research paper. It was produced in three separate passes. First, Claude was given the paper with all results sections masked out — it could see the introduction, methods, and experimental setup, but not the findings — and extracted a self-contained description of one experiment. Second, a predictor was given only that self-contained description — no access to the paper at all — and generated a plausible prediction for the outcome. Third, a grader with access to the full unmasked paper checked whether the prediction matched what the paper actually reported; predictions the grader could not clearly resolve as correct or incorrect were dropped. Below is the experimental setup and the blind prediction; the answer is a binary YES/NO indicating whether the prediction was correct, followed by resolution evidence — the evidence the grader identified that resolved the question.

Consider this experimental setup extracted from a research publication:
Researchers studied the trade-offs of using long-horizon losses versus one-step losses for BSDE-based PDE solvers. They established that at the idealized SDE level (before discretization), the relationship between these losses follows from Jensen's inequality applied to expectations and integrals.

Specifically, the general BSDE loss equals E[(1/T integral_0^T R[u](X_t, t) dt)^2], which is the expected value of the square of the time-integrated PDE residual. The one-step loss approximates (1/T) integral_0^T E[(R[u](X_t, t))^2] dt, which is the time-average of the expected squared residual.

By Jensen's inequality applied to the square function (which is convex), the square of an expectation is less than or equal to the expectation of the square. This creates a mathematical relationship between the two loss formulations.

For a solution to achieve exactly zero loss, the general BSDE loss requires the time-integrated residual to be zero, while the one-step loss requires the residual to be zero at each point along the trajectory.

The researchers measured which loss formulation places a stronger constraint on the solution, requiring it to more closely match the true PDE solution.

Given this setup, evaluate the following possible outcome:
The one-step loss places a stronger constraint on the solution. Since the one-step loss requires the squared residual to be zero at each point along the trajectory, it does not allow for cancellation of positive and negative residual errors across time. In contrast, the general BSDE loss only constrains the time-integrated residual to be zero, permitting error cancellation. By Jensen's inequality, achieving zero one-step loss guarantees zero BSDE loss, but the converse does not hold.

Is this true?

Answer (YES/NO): YES